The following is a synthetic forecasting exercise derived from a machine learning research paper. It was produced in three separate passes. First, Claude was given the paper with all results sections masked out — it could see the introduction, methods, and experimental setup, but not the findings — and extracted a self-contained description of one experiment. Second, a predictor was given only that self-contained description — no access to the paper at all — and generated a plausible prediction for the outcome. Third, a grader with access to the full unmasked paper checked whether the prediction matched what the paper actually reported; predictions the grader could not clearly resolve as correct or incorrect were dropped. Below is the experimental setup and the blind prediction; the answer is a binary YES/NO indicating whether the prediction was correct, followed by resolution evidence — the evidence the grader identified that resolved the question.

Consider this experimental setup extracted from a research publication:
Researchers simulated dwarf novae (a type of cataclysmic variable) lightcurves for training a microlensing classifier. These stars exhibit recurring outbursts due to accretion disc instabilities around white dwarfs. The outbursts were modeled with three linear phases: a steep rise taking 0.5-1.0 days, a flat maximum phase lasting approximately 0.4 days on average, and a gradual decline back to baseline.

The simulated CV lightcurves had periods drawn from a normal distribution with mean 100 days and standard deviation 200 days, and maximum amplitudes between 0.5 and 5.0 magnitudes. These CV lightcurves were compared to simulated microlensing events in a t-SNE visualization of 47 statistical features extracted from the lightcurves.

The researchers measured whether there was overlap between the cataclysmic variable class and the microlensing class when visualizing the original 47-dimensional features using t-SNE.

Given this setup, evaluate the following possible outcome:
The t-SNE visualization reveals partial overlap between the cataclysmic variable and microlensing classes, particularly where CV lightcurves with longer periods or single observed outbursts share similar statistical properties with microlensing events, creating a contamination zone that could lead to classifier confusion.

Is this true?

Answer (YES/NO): NO